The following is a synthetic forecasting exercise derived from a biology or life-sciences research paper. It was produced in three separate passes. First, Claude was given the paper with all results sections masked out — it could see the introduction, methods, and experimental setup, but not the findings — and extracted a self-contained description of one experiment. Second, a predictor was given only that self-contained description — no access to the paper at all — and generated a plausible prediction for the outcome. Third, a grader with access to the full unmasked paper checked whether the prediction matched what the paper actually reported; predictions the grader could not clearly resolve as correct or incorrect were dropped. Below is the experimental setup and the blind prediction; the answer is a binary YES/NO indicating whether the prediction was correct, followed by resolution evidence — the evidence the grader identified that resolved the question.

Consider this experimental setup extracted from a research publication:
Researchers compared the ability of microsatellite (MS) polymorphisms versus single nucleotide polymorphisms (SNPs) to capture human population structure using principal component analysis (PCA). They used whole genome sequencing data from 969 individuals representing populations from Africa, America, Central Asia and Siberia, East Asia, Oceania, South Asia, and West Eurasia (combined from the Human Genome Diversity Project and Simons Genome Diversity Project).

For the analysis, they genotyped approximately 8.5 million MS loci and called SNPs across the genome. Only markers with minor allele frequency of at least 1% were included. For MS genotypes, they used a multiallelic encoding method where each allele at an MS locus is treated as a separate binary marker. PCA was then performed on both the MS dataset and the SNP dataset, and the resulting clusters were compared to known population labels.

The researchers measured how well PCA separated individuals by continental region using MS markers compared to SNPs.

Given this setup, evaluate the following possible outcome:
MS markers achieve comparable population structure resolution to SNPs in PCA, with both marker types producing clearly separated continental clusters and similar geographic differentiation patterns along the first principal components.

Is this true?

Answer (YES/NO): YES